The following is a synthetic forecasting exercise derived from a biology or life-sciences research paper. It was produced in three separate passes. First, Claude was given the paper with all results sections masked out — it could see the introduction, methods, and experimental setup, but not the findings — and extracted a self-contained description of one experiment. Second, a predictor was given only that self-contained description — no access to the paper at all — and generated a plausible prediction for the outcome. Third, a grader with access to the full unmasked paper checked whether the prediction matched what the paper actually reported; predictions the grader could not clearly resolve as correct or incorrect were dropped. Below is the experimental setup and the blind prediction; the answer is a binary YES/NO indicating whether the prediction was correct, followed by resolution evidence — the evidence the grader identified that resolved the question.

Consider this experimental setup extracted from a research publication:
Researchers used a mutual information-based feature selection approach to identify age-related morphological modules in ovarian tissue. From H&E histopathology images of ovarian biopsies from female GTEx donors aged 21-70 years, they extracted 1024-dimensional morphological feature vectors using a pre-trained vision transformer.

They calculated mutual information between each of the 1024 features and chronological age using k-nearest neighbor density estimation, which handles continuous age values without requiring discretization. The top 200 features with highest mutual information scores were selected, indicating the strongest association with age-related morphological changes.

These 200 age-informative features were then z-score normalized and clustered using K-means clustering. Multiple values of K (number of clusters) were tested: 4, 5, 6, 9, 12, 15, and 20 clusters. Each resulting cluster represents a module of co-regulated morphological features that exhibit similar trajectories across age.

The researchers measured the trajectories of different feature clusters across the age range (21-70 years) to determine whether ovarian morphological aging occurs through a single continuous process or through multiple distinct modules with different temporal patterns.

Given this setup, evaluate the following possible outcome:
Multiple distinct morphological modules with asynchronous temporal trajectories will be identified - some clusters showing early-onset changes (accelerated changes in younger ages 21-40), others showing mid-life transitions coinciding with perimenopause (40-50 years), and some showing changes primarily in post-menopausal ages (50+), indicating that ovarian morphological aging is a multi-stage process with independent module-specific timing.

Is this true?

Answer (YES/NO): NO